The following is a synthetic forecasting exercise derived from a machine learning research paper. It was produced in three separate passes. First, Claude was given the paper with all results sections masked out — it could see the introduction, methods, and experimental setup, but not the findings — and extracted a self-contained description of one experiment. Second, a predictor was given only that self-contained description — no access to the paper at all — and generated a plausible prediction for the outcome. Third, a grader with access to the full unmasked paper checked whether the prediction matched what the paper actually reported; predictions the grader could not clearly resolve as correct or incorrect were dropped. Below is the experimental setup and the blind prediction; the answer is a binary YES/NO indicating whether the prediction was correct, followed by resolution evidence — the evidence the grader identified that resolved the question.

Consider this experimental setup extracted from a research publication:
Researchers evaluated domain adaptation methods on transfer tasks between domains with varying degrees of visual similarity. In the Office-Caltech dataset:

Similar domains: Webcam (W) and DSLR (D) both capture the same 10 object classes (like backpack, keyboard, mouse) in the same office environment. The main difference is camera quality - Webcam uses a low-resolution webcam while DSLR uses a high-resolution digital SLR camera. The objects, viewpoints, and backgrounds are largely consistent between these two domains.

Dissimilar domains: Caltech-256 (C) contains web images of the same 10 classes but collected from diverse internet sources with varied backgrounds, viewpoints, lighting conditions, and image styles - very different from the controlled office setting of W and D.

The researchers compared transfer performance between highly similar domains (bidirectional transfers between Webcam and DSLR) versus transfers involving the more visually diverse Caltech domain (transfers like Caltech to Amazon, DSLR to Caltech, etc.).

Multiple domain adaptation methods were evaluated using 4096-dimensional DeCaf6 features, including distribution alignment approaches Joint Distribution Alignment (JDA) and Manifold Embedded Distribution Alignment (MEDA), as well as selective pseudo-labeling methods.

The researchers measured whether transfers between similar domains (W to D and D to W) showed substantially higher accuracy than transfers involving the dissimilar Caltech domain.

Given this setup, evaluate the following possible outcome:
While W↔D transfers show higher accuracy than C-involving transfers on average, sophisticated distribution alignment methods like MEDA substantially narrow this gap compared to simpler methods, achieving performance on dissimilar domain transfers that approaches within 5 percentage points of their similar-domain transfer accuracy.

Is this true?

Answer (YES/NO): NO